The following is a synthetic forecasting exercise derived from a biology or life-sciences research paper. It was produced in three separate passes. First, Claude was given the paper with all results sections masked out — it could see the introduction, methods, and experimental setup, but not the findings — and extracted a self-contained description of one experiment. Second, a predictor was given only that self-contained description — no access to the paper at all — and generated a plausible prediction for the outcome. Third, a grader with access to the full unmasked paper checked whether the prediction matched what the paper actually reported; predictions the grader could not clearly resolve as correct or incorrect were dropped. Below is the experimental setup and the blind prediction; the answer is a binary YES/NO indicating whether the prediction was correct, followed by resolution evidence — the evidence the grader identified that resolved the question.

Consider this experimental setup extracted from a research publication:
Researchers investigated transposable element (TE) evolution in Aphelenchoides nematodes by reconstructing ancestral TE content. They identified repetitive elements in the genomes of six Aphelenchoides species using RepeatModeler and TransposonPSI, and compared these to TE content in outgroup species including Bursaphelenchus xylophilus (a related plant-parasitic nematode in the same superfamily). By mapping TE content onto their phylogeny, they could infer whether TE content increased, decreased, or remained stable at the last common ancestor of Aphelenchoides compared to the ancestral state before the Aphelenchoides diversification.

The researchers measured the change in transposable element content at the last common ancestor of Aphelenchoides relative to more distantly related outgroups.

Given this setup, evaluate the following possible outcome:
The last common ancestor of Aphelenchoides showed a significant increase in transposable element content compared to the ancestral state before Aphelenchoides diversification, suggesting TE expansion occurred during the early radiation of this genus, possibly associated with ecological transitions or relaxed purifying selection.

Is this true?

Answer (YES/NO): NO